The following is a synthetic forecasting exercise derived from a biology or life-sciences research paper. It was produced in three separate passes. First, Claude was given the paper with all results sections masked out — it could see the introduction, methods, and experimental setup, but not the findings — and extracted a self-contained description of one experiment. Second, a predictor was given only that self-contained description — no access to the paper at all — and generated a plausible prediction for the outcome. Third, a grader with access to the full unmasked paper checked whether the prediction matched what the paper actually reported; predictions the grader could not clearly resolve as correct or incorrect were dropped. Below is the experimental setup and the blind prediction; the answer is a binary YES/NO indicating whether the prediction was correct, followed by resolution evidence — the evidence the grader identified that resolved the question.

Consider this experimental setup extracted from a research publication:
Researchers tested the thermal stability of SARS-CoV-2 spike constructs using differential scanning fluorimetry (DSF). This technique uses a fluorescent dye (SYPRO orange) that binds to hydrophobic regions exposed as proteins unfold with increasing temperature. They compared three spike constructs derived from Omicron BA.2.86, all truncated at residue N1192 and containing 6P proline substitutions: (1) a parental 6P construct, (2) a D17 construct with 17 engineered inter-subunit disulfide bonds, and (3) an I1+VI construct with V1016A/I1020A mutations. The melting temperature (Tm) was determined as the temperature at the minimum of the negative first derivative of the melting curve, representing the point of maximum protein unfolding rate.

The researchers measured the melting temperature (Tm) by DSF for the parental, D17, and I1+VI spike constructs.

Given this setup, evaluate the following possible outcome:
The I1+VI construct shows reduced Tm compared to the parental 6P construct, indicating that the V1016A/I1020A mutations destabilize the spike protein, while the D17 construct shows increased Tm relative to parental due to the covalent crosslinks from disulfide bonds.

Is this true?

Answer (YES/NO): NO